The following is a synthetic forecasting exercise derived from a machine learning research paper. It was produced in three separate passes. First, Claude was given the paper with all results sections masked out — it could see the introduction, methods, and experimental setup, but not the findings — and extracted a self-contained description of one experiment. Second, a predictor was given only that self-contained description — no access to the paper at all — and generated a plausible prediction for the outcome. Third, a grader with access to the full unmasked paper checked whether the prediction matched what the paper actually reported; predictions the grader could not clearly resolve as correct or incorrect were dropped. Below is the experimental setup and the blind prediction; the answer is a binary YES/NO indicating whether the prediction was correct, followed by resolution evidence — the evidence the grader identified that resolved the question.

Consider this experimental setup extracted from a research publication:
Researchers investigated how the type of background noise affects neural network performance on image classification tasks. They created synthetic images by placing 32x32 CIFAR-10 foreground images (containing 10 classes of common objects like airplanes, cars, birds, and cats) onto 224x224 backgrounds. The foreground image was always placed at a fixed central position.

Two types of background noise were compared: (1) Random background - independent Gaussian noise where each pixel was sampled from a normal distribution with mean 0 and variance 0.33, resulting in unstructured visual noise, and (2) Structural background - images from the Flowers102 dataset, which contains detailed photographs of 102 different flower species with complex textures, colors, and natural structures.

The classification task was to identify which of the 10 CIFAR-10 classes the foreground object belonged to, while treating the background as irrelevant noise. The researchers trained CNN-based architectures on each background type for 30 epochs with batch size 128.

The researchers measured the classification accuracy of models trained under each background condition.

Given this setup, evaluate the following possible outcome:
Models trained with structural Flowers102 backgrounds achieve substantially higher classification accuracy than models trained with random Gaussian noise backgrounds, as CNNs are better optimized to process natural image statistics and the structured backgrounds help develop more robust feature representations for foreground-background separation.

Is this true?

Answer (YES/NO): YES